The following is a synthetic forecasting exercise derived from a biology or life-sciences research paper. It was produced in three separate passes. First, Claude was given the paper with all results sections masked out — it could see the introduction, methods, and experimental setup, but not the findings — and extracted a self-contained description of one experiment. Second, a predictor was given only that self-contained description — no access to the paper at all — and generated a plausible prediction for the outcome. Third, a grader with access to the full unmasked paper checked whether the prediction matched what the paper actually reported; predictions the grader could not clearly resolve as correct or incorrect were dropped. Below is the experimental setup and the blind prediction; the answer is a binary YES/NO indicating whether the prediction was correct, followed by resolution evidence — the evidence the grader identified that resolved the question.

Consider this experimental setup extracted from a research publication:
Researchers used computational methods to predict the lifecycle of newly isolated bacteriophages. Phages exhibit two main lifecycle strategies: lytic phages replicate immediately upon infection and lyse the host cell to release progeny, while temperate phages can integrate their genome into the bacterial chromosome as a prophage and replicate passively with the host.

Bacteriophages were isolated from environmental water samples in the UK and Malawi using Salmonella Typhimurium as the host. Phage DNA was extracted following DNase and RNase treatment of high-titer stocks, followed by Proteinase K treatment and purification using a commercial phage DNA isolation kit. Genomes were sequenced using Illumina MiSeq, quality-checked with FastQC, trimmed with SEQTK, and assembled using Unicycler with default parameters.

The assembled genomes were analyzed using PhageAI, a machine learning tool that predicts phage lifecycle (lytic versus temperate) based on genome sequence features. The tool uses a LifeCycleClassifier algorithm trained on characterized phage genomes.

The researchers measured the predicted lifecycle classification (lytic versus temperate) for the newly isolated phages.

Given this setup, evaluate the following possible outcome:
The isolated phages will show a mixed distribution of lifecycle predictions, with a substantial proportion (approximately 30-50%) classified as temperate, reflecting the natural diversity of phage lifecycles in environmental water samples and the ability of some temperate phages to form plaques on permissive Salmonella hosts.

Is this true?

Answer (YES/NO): NO